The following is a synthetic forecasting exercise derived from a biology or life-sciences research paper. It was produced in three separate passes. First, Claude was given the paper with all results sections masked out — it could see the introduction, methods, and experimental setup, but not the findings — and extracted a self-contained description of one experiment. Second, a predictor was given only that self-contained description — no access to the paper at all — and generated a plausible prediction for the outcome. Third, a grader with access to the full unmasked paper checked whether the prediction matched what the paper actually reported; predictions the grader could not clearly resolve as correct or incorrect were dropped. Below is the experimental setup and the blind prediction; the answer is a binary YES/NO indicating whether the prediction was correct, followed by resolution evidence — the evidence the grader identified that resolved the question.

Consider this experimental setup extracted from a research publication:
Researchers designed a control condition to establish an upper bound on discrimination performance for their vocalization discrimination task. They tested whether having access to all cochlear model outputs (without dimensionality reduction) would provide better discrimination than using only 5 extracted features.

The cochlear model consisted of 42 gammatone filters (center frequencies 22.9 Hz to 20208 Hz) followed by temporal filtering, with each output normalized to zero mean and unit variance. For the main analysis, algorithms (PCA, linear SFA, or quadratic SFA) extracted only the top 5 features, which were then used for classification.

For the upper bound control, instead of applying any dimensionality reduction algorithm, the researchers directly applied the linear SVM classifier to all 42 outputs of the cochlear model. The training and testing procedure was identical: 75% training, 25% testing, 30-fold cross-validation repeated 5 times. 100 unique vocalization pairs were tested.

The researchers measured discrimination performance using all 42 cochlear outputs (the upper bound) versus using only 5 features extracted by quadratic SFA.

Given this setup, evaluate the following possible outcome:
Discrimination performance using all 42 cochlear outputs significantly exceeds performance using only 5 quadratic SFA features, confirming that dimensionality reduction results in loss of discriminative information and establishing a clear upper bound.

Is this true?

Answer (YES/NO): NO